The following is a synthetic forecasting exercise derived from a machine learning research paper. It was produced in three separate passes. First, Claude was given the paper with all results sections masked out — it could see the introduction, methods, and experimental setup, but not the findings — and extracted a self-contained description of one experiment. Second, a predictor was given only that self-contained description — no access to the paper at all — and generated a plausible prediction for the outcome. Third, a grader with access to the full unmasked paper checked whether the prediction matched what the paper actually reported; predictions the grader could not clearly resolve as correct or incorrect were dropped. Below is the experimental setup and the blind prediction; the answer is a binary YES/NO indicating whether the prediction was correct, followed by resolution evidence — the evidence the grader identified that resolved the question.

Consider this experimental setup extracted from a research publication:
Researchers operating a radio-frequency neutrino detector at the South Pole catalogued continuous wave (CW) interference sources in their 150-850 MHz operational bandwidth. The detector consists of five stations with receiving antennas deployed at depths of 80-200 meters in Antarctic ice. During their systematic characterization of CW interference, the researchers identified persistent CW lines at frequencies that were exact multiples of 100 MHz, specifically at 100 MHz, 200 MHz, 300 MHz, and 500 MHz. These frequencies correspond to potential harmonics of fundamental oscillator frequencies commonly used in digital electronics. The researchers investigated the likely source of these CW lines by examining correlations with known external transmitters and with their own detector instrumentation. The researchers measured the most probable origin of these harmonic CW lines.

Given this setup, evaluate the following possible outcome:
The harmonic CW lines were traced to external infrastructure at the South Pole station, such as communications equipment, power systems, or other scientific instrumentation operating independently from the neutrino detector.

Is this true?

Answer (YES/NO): NO